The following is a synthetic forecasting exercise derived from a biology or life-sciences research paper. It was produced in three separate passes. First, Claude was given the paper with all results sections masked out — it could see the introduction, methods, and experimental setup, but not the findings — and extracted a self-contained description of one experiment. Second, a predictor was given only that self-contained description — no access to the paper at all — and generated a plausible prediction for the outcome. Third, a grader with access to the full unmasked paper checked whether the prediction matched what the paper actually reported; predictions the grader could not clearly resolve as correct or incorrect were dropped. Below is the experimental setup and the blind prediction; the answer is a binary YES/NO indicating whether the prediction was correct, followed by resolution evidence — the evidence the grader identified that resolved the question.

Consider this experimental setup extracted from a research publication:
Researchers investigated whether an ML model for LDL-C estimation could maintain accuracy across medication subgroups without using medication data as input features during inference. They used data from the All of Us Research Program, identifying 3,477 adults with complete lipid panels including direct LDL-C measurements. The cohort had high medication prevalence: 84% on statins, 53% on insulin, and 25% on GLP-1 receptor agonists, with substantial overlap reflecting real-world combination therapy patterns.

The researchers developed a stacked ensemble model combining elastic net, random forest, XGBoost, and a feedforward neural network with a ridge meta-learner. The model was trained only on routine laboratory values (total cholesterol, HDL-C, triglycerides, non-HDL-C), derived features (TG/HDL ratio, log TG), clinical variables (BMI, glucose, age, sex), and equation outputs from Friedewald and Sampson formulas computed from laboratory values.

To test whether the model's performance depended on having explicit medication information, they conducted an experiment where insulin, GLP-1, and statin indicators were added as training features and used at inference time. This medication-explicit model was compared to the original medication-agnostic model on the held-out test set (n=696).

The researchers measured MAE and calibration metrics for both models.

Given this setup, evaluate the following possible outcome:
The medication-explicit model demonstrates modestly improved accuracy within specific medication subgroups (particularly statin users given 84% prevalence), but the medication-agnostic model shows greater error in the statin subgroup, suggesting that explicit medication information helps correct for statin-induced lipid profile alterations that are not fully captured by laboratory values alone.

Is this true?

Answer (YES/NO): NO